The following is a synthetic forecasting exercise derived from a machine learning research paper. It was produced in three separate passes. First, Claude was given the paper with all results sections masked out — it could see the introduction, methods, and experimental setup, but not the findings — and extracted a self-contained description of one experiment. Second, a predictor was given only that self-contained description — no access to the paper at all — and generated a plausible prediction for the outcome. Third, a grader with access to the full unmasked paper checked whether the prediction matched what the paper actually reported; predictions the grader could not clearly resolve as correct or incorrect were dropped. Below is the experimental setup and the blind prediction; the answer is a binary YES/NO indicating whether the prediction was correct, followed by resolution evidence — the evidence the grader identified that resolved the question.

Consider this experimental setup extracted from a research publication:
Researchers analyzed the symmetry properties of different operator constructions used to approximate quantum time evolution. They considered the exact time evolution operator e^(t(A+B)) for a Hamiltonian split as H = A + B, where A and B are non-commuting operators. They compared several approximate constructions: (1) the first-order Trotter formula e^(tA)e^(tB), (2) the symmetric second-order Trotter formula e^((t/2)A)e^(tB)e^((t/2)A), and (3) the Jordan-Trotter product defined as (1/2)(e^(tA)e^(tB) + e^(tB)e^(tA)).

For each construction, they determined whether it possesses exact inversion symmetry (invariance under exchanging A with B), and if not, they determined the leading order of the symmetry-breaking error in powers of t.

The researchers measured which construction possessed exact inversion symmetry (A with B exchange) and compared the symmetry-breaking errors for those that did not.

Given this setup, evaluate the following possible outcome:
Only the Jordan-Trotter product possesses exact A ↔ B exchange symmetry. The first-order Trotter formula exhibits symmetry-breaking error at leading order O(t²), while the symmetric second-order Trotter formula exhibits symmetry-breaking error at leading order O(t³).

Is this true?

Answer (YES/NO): YES